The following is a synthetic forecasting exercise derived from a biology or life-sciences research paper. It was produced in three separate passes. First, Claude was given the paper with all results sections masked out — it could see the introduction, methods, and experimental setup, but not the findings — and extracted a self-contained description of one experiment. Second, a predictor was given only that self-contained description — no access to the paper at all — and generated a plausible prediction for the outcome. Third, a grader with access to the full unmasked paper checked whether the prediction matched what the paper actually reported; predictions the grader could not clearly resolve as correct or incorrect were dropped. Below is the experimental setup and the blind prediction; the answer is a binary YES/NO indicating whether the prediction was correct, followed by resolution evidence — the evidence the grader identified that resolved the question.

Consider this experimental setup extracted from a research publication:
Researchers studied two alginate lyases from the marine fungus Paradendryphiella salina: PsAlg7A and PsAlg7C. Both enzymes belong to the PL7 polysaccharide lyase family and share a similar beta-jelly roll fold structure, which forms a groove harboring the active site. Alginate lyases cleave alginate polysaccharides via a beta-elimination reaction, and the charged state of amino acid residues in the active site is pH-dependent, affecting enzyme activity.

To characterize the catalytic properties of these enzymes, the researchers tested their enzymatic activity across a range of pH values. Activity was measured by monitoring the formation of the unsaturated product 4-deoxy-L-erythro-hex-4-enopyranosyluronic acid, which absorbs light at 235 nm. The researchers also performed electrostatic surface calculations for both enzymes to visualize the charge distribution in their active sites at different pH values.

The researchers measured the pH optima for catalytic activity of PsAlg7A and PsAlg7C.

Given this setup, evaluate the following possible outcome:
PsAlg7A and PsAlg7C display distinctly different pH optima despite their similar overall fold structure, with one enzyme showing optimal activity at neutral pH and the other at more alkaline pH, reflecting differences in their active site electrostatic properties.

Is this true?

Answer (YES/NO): NO